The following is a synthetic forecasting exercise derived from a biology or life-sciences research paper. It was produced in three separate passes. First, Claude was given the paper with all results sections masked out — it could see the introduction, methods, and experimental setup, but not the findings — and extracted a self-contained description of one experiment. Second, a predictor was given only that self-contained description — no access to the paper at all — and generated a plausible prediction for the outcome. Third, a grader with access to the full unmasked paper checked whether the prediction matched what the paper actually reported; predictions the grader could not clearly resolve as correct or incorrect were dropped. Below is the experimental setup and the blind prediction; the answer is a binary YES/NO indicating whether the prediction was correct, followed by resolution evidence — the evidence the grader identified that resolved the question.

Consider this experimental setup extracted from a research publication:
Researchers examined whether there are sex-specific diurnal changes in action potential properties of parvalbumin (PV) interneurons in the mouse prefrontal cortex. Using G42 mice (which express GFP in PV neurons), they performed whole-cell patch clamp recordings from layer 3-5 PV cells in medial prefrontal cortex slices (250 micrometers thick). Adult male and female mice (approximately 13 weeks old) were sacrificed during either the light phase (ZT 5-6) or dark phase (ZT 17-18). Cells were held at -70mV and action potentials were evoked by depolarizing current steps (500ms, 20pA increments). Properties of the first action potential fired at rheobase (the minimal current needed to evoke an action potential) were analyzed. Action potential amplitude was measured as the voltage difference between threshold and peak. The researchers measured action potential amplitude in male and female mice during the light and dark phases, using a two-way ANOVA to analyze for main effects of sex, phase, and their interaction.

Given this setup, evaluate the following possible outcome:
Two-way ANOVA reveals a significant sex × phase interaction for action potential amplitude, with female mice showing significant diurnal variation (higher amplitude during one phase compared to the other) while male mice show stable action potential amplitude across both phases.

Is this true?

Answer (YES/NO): YES